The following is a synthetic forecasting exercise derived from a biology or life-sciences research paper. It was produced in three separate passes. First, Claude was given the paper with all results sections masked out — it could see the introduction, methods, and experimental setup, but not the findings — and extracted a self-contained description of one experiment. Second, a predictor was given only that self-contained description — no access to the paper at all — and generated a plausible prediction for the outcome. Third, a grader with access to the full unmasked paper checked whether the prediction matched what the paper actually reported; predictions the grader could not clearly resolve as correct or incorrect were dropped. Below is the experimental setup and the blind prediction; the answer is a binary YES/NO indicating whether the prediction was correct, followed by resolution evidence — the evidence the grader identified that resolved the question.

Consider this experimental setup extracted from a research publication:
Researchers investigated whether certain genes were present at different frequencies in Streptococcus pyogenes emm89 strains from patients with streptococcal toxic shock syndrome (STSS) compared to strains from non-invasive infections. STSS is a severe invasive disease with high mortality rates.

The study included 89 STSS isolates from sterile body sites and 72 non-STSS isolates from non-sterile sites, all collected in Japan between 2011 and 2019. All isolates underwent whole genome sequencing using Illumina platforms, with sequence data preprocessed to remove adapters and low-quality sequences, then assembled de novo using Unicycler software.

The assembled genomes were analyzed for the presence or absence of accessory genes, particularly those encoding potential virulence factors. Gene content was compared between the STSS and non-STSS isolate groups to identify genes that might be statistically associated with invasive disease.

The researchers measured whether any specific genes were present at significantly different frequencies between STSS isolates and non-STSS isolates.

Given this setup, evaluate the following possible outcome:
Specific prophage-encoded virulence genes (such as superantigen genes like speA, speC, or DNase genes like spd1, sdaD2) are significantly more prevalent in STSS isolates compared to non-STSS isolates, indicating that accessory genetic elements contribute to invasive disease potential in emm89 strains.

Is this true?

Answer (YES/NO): NO